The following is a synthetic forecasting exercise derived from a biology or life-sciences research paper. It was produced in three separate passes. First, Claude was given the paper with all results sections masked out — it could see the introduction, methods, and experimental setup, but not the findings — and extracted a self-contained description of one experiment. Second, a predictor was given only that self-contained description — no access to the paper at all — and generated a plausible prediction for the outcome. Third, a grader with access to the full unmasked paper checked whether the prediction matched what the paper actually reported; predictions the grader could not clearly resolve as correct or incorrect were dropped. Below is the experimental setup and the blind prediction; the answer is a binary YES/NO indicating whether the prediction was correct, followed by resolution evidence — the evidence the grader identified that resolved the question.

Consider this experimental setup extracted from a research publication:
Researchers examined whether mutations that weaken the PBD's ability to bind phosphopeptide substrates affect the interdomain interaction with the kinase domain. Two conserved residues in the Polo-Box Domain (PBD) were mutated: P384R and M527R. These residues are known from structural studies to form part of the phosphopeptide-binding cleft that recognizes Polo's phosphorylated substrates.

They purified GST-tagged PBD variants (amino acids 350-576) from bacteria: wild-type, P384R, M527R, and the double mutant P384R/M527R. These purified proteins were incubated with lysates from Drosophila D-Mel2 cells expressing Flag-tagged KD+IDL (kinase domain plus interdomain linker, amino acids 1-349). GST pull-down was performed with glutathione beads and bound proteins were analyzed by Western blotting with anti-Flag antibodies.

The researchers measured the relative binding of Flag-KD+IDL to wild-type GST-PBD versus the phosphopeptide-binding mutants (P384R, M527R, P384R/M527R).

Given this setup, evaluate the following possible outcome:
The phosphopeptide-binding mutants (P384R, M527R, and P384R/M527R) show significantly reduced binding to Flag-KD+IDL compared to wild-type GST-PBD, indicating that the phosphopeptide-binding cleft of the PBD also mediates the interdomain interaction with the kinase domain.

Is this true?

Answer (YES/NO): YES